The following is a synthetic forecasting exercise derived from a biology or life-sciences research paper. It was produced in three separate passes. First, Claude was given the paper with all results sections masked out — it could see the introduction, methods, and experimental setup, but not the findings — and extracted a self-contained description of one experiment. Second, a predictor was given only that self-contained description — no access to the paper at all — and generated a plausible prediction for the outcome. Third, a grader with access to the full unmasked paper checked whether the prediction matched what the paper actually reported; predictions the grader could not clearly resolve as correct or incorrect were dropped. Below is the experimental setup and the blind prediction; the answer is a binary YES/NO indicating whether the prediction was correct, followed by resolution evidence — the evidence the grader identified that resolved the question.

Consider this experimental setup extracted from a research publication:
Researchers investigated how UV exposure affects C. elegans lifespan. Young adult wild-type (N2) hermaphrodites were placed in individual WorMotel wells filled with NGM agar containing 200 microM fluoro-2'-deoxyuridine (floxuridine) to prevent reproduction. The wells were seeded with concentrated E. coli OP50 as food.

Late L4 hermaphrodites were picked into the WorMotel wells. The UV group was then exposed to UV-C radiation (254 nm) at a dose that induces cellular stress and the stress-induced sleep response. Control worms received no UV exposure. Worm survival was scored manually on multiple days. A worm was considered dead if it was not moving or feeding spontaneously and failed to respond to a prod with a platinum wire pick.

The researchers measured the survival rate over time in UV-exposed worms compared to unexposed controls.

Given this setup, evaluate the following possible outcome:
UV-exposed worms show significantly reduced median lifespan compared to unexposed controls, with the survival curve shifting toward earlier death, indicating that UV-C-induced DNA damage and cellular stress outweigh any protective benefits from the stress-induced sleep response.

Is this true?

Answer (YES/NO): YES